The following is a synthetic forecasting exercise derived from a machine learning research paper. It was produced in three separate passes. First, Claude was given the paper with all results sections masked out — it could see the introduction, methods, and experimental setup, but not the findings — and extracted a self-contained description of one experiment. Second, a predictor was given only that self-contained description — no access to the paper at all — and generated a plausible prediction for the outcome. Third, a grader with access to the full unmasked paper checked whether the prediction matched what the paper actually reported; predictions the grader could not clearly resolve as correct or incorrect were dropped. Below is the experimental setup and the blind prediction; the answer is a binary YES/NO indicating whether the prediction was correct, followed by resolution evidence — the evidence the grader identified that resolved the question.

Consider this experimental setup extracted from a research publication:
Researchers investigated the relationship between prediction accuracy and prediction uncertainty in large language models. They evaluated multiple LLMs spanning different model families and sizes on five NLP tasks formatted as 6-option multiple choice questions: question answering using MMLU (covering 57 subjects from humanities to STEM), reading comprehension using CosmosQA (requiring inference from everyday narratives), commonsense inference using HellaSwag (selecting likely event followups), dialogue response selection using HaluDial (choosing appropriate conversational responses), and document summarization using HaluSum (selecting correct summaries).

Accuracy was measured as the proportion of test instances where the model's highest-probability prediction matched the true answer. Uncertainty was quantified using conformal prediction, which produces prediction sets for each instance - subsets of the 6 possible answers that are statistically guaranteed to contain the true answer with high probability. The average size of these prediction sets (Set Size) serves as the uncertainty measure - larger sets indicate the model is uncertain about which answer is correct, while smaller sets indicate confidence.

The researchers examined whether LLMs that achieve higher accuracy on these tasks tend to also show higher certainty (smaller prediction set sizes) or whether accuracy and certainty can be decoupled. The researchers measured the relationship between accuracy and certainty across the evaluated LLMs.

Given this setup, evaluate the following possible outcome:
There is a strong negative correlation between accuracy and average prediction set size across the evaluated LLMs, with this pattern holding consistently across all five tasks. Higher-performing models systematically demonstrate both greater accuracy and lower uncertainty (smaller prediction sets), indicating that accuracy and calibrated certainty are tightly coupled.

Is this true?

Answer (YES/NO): NO